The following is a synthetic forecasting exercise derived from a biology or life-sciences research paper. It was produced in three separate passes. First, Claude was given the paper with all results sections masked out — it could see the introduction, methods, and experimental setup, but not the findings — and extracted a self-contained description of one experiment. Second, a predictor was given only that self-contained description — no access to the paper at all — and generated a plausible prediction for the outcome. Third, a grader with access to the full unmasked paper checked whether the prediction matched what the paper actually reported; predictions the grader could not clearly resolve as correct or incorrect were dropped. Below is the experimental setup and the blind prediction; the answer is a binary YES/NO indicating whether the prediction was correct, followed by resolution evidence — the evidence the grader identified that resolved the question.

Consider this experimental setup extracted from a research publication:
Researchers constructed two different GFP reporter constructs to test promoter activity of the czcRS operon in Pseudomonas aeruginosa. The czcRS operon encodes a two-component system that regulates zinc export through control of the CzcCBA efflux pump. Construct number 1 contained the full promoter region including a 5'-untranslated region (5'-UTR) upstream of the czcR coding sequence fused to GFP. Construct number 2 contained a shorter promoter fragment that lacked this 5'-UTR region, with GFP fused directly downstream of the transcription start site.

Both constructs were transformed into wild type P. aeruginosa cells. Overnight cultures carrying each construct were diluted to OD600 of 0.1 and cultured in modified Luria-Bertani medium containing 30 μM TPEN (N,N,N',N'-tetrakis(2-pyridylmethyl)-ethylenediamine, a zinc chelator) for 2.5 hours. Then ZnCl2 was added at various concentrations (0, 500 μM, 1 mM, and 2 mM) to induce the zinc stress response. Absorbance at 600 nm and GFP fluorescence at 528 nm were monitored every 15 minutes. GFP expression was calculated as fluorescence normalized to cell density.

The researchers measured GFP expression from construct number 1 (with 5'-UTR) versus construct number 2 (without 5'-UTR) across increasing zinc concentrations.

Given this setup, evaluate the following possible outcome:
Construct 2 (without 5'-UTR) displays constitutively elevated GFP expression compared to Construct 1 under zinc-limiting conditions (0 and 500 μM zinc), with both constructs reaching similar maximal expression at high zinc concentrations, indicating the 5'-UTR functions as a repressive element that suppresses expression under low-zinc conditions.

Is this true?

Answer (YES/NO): NO